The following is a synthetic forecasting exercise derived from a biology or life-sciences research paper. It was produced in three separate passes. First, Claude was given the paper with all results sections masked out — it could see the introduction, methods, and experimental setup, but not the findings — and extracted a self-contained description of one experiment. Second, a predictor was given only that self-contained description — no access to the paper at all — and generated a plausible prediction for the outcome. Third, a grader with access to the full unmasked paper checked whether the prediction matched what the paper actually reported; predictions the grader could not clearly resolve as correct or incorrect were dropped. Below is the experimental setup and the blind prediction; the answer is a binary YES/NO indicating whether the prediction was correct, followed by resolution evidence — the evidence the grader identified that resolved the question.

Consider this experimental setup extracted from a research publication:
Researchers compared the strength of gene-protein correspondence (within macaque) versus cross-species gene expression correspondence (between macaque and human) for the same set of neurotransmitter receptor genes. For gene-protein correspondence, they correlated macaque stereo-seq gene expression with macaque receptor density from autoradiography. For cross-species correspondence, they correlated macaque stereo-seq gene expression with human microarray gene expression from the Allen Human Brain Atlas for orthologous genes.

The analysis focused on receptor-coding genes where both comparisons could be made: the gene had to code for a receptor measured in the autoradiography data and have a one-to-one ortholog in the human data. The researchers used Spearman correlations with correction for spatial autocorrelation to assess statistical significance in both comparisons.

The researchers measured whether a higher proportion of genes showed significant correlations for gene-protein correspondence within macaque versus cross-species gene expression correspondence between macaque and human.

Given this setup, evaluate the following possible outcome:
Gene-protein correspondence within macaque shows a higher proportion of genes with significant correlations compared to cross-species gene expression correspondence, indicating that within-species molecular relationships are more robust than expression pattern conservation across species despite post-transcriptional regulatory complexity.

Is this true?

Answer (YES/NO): NO